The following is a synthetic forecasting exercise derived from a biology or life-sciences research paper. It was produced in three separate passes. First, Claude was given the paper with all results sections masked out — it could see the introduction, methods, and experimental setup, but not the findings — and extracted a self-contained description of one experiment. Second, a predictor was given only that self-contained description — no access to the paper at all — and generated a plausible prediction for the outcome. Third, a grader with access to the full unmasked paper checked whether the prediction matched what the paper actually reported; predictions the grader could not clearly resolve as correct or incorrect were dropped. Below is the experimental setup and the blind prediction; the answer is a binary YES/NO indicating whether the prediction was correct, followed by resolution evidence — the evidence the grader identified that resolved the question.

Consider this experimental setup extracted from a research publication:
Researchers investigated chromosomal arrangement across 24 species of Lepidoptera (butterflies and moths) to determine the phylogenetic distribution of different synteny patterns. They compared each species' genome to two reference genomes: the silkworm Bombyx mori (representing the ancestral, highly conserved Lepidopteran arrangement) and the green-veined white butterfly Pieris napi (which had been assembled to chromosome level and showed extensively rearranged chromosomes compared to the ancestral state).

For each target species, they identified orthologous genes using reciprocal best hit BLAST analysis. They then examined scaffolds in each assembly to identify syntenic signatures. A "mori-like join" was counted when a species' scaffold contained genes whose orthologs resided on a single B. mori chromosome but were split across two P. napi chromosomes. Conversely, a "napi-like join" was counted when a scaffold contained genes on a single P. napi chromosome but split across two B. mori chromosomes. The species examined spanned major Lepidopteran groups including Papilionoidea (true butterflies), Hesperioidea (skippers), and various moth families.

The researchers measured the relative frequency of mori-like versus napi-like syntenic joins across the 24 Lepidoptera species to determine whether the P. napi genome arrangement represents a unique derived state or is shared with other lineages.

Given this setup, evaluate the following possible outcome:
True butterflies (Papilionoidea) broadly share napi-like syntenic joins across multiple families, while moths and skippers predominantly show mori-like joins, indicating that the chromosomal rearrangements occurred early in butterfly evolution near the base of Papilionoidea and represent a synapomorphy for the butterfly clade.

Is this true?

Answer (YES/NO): NO